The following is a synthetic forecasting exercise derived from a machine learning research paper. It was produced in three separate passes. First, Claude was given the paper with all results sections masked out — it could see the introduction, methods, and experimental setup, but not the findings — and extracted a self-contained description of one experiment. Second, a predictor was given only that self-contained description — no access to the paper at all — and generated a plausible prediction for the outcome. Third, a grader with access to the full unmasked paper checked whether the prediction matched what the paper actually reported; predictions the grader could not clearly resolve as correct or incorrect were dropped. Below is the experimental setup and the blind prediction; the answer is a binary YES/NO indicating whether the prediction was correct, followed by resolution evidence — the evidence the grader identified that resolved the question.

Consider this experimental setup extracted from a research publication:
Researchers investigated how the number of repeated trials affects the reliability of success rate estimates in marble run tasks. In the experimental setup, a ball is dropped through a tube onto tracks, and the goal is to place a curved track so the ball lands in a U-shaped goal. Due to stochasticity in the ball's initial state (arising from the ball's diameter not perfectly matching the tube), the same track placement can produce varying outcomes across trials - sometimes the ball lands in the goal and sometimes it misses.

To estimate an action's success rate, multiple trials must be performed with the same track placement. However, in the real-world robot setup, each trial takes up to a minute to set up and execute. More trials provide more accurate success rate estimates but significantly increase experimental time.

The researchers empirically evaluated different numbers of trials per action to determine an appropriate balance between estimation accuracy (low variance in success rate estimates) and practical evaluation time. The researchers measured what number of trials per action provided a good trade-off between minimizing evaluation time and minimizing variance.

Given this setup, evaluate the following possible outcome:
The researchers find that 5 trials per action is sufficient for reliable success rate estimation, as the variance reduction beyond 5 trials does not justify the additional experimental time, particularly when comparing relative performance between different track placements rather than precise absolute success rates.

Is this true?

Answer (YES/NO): NO